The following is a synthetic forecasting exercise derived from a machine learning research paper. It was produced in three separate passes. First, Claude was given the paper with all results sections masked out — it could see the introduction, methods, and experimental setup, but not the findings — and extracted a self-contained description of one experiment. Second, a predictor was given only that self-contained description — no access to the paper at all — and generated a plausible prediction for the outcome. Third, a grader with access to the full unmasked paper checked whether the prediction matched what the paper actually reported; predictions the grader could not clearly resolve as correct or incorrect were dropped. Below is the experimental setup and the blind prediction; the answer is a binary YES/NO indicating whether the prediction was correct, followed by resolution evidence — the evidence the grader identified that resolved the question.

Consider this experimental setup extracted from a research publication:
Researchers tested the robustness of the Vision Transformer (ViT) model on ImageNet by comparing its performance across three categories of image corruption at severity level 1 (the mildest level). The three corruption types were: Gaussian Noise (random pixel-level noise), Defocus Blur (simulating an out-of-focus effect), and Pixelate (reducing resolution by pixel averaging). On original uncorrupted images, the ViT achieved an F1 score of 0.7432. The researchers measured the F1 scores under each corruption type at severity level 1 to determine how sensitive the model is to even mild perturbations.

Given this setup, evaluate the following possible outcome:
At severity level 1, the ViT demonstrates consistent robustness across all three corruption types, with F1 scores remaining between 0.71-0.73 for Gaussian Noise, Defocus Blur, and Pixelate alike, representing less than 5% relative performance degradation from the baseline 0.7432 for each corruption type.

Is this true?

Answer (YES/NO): NO